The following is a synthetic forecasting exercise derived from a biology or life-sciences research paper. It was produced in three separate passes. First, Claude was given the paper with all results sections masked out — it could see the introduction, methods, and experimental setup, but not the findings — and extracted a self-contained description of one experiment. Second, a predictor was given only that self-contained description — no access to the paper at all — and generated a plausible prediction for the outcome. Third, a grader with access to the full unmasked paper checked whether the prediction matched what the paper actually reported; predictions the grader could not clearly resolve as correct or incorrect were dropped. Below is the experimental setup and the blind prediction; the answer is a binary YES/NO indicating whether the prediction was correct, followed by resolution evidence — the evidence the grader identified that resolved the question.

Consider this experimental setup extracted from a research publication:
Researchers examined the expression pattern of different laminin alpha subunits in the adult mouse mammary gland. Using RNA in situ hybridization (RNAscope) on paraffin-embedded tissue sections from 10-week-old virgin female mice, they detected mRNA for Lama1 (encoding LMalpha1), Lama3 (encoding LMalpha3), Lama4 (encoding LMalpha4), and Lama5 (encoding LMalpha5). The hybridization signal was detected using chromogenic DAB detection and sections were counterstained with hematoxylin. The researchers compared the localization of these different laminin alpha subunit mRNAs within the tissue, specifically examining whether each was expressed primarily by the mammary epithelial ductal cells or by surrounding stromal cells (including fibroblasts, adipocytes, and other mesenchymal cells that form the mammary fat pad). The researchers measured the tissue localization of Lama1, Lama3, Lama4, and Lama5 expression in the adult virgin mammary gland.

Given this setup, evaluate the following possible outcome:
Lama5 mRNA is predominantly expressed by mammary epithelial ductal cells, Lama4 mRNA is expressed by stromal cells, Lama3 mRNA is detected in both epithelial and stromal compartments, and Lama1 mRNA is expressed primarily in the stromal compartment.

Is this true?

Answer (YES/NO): NO